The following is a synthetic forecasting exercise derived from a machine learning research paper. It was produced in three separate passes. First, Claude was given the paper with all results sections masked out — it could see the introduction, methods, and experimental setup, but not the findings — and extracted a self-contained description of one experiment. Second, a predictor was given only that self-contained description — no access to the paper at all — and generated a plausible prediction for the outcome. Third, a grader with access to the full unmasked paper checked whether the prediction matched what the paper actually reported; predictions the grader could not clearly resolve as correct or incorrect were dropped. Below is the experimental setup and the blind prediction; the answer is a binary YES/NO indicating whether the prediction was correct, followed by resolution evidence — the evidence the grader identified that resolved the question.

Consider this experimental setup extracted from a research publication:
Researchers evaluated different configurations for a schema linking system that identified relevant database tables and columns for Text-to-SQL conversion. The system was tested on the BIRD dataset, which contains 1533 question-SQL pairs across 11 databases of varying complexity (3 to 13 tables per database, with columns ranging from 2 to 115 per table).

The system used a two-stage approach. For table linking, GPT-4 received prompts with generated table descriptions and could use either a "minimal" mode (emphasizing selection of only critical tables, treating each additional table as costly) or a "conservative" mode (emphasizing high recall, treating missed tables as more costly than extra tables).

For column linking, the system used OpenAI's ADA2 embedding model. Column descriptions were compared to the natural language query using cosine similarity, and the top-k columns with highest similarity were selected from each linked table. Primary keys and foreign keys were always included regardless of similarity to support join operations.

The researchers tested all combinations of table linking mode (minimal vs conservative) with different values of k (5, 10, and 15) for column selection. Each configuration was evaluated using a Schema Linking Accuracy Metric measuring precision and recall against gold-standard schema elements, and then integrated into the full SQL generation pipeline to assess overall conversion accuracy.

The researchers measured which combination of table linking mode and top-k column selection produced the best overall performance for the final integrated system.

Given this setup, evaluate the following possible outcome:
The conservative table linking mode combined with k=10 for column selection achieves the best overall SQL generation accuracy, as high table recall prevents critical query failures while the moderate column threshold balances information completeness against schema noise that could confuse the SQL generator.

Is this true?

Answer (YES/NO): NO